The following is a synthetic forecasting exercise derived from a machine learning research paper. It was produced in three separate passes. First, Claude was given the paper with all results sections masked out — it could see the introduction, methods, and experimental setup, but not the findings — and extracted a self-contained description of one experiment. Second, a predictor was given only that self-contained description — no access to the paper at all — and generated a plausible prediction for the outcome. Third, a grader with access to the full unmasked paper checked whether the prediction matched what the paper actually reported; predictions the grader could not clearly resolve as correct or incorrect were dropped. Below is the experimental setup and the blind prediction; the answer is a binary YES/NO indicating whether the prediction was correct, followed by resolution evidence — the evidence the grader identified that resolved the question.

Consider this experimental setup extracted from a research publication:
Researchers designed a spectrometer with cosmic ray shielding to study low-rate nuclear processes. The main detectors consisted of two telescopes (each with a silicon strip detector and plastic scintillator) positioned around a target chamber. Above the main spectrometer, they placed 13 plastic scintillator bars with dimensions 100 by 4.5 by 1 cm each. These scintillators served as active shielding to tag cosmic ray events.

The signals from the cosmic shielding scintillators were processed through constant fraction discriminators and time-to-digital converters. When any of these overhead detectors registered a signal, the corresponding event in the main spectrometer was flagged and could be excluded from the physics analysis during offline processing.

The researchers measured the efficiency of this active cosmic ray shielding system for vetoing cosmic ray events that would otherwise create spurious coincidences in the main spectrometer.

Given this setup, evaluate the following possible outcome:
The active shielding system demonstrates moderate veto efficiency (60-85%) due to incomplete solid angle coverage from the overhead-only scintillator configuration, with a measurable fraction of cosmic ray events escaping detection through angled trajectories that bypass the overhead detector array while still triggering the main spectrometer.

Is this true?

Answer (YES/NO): NO